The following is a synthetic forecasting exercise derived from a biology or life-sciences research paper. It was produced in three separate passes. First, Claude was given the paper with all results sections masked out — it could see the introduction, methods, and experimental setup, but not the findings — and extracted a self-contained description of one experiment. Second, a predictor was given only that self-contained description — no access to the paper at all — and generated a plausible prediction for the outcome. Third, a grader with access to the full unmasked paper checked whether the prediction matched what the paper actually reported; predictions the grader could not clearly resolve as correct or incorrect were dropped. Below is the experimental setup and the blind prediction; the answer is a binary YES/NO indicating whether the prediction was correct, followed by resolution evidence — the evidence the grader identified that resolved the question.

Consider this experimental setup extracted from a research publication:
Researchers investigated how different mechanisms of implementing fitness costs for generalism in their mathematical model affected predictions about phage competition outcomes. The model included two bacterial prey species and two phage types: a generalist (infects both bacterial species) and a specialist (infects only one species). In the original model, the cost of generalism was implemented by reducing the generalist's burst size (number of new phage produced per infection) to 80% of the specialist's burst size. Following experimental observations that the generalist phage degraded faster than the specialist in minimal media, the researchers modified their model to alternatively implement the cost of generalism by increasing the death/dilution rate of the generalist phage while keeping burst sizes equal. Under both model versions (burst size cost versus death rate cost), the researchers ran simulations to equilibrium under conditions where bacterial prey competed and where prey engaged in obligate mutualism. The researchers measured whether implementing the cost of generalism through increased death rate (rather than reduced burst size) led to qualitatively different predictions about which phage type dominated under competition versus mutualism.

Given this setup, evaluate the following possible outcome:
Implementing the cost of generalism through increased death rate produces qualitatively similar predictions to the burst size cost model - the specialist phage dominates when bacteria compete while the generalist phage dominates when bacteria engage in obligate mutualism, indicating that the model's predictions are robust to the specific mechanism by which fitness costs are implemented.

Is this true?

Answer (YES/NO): NO